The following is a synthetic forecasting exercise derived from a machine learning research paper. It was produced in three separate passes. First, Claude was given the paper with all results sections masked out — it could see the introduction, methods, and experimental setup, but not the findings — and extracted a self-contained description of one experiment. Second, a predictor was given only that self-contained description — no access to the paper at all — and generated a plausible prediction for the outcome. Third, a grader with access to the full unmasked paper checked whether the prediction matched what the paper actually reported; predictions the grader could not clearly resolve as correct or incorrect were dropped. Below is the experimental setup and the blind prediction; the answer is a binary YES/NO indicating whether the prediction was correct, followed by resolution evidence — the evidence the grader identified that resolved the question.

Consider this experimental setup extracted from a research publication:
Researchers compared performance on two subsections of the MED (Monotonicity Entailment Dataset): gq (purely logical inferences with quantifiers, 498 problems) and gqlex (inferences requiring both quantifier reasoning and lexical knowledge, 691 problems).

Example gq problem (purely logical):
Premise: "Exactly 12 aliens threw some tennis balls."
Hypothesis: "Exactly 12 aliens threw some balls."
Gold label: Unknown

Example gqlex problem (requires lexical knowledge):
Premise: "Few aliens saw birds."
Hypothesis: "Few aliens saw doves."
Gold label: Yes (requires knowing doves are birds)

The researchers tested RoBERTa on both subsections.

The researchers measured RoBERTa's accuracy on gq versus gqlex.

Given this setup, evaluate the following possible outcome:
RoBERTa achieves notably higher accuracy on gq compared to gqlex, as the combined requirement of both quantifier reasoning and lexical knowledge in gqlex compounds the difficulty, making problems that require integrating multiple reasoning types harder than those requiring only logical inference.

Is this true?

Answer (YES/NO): NO